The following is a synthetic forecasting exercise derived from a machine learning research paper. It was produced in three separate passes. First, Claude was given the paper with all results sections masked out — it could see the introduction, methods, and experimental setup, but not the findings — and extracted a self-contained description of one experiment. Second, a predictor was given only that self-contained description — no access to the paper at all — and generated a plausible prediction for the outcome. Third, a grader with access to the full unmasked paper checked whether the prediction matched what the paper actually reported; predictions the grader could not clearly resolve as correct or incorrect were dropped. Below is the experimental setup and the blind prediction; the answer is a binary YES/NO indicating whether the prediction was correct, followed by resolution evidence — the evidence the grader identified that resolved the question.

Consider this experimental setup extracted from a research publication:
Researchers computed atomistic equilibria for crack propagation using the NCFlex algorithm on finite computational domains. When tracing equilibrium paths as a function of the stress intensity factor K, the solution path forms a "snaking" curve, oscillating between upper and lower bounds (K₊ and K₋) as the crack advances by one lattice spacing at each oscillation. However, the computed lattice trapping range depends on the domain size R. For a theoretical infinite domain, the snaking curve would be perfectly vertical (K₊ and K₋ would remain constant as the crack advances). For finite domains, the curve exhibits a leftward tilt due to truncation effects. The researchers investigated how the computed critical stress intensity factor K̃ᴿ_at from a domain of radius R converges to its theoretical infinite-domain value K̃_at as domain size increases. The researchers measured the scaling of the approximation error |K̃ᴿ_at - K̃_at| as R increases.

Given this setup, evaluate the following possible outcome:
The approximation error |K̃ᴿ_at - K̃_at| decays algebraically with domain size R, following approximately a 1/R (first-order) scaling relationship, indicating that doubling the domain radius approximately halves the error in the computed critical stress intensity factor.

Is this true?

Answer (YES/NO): NO